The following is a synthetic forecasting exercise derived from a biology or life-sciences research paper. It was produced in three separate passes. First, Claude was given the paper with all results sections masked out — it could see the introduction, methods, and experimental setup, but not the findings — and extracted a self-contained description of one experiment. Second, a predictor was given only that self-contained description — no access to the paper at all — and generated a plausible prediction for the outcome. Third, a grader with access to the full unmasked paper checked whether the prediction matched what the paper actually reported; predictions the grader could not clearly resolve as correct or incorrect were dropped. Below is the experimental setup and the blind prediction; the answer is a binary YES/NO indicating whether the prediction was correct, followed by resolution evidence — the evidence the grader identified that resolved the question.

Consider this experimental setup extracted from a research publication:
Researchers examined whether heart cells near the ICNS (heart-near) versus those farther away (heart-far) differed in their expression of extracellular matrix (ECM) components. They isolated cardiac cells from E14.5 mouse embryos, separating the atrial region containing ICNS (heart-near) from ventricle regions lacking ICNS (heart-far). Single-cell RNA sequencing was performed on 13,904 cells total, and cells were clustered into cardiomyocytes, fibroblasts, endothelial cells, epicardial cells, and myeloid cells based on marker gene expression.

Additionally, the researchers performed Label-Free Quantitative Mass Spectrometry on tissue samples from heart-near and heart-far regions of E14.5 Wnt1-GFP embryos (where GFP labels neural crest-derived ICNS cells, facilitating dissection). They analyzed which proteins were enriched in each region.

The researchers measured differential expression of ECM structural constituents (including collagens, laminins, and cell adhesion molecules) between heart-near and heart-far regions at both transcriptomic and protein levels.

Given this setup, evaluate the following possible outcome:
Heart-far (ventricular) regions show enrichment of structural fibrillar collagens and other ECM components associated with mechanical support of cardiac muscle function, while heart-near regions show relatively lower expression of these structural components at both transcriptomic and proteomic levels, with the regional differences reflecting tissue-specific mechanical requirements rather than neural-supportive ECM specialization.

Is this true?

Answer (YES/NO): NO